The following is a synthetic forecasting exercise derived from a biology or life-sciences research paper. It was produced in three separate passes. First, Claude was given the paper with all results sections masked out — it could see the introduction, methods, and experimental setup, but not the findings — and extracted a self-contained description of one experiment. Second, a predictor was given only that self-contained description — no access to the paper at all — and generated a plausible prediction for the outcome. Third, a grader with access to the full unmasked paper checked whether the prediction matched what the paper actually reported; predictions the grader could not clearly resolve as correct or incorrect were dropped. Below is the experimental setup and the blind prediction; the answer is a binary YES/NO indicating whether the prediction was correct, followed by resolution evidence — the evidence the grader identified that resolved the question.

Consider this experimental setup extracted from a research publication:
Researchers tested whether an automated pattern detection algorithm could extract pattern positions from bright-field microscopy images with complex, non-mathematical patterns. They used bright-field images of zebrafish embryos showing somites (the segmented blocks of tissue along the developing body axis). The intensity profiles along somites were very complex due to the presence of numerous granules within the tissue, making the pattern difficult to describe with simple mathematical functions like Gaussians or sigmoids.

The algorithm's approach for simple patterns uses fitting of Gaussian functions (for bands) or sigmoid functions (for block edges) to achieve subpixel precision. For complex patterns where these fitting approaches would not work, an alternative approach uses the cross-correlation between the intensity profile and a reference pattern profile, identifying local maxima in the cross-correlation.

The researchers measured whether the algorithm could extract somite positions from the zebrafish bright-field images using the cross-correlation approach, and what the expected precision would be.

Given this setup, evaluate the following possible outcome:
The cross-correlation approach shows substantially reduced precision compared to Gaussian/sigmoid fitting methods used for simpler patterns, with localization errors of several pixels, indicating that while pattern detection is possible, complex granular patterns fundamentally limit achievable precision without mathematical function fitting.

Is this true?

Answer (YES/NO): NO